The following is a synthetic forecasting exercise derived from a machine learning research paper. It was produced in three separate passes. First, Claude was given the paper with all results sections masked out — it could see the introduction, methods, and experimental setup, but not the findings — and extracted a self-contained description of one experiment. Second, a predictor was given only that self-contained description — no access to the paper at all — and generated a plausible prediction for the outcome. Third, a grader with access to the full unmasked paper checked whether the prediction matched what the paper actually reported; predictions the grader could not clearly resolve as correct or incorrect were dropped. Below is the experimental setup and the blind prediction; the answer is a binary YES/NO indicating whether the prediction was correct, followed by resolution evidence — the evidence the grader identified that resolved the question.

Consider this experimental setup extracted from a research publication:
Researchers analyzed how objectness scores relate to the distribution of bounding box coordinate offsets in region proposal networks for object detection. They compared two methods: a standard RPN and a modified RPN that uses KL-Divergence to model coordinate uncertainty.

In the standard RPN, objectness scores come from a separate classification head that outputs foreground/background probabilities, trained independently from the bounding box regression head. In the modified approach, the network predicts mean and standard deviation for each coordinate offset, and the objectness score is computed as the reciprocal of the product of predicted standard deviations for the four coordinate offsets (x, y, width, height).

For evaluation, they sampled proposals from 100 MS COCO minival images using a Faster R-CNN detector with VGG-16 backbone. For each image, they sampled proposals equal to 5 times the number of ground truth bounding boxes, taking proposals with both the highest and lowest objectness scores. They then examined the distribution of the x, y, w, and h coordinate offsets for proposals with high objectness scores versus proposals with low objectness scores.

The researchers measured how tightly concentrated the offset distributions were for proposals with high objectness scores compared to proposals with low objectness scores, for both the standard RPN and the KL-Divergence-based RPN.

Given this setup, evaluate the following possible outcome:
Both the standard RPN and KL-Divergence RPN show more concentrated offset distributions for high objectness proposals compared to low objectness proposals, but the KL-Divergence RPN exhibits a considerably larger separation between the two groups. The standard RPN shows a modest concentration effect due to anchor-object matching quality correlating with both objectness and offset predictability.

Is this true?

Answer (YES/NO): NO